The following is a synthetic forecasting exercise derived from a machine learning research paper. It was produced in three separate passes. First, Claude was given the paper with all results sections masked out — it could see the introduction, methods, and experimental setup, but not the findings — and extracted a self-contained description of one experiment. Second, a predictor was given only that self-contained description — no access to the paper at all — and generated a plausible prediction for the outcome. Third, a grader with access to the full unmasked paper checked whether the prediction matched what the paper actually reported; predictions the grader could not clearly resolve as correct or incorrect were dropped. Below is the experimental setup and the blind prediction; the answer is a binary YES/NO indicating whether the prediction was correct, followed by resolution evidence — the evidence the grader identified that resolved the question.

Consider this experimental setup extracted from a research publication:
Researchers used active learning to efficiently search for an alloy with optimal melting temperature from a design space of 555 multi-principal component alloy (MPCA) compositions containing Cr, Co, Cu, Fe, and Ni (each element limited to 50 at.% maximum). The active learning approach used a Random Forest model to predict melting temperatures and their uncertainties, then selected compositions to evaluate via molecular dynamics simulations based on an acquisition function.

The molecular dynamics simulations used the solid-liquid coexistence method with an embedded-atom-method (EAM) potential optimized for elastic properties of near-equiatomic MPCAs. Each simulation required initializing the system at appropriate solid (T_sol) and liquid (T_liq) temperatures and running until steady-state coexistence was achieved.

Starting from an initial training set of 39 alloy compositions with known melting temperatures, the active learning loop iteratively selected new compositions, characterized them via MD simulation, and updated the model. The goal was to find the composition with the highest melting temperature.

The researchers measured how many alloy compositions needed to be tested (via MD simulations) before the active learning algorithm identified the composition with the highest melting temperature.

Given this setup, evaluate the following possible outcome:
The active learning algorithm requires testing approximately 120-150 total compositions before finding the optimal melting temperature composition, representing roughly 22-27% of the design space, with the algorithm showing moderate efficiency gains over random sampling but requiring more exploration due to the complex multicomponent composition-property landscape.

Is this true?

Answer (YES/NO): NO